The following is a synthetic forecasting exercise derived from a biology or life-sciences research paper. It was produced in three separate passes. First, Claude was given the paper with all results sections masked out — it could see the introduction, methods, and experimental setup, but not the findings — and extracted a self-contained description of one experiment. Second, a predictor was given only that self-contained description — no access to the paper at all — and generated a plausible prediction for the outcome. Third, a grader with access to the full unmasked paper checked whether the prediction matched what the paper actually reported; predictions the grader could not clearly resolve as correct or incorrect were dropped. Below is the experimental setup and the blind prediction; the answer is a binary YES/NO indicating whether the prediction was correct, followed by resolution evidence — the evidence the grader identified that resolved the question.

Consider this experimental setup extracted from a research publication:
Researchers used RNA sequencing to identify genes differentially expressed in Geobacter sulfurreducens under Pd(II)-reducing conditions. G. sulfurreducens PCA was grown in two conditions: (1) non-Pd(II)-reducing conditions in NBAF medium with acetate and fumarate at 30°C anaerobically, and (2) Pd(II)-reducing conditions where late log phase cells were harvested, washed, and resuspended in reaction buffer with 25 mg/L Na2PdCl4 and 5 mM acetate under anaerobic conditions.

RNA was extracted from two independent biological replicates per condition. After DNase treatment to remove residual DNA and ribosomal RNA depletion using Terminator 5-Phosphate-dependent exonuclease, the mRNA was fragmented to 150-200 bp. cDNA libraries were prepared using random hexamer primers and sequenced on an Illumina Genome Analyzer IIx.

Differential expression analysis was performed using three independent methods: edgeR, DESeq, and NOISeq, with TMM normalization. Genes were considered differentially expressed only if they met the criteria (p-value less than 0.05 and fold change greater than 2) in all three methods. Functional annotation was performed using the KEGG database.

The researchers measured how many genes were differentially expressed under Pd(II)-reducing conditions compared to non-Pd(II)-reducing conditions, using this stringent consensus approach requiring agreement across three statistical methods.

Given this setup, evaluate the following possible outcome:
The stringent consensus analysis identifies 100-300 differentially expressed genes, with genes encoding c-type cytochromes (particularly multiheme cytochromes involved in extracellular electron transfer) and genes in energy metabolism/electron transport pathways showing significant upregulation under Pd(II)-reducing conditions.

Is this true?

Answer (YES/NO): NO